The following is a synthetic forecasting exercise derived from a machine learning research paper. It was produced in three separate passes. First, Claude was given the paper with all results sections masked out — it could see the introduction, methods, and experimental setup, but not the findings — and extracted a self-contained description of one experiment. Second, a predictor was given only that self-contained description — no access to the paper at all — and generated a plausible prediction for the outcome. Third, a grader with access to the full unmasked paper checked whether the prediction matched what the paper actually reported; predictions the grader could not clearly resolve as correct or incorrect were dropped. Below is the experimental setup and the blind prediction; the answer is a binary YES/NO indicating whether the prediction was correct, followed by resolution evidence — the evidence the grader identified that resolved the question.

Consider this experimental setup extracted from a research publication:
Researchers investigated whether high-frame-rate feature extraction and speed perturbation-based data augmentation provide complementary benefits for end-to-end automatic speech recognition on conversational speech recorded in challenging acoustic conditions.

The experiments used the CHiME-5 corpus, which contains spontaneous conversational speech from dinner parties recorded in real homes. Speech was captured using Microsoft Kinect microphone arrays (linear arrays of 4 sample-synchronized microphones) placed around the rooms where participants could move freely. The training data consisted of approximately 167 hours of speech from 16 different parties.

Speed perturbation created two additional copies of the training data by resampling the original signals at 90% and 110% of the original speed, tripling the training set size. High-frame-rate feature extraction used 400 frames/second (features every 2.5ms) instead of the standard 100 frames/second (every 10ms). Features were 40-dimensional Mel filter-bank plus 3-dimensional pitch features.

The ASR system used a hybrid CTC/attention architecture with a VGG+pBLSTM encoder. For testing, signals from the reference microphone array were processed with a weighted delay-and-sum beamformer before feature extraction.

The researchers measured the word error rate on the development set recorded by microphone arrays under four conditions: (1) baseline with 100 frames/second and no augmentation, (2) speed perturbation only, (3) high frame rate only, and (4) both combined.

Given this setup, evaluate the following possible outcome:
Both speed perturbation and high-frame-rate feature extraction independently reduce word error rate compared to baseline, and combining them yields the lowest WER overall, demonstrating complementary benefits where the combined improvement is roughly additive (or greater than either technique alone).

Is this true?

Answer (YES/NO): NO